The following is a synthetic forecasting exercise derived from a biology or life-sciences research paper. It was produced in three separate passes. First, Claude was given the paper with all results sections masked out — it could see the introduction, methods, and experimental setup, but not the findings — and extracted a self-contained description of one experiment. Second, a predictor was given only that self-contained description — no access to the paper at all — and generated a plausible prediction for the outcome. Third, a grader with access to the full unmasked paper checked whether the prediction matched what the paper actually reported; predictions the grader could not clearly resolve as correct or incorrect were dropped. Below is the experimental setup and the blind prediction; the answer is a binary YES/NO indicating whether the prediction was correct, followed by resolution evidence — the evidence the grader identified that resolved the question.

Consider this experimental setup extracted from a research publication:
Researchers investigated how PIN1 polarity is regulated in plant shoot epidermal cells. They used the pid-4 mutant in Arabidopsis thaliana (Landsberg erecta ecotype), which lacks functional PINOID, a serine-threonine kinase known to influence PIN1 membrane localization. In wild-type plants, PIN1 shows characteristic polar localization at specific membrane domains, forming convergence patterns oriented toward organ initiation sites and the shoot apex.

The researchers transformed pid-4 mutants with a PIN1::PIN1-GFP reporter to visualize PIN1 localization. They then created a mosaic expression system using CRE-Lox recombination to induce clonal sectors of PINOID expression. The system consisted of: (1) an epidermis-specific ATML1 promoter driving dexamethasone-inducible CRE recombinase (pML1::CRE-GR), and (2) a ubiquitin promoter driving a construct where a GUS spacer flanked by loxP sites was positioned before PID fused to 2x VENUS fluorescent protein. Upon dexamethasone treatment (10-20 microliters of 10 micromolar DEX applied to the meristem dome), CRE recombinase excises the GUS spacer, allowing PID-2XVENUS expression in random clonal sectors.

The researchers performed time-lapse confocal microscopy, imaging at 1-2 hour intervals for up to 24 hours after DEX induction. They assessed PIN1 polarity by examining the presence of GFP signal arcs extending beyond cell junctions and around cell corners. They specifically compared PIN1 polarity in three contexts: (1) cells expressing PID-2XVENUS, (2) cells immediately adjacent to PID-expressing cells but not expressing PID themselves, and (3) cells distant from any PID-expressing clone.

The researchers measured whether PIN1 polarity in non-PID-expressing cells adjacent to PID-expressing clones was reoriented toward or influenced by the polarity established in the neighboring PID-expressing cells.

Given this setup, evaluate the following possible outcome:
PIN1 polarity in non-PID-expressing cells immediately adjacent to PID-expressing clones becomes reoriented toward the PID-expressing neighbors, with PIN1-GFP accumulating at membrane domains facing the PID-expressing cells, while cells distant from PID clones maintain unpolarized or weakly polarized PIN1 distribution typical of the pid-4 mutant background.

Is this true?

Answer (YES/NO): NO